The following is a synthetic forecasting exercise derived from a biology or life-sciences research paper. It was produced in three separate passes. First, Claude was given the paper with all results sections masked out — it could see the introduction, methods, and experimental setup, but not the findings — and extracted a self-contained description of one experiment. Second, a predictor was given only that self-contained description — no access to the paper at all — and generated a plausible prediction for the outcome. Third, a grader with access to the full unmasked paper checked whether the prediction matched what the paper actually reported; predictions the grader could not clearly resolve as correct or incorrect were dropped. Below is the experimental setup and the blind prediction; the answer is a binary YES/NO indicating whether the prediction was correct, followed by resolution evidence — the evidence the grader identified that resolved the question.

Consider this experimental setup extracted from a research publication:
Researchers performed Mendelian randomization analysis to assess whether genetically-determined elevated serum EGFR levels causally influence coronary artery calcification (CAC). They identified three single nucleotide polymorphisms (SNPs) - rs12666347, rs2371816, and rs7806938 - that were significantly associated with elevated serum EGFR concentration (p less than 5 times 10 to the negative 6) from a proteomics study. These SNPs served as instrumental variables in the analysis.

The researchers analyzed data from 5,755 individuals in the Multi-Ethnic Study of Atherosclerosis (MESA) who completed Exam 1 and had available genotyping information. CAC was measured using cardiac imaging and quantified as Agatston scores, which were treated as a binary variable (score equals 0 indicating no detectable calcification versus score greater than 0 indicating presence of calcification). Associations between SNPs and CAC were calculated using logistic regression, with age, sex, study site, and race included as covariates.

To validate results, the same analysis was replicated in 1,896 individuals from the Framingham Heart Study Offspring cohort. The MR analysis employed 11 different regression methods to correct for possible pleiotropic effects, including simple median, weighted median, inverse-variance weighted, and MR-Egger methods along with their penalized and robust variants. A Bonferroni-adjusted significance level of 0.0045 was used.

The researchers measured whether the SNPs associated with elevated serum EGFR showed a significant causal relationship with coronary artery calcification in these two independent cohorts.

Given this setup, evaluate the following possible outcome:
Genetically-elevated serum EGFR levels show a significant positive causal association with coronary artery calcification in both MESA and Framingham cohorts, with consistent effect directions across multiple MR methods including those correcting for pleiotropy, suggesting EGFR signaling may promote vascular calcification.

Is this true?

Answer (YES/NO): YES